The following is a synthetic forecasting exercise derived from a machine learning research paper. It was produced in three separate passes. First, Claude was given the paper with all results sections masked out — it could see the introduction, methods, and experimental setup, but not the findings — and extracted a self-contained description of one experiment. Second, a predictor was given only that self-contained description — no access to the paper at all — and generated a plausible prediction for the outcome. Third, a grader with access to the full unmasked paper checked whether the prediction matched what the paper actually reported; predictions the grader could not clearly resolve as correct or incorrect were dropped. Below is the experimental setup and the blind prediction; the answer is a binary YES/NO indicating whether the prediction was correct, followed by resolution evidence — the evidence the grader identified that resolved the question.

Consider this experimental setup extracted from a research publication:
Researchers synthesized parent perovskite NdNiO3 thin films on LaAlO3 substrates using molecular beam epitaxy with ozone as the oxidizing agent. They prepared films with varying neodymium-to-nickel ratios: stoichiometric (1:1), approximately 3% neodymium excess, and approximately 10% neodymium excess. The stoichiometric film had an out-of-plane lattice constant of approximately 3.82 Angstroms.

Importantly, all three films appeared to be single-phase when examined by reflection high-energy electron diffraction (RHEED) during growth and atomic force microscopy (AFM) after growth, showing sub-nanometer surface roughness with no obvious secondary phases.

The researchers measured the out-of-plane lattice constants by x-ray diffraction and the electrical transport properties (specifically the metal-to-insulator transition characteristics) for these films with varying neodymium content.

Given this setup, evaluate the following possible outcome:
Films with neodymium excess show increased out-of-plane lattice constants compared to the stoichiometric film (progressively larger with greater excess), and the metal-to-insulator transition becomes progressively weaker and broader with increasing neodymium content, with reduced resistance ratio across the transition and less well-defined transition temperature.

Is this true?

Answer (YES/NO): YES